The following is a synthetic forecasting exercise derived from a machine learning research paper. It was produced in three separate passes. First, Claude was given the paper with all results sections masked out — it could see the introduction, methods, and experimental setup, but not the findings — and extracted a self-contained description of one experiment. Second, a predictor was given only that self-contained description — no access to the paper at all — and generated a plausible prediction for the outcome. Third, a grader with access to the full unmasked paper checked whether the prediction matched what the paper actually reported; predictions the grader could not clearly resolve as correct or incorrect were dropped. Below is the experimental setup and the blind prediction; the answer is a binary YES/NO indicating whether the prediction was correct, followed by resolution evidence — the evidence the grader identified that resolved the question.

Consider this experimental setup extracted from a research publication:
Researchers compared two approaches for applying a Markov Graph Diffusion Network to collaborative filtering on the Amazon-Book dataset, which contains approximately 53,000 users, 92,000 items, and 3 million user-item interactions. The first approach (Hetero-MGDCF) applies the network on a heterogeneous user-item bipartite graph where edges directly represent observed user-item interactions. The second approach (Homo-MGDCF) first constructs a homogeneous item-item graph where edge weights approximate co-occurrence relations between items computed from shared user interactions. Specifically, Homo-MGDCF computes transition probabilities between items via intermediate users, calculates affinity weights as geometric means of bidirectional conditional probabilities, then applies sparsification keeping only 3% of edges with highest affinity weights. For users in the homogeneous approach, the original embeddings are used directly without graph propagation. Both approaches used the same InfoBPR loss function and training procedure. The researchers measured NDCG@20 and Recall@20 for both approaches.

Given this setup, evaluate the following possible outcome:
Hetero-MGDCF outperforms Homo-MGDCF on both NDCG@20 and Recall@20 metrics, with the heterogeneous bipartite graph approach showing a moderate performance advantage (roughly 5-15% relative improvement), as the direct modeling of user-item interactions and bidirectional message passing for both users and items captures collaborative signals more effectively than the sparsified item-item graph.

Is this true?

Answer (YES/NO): NO